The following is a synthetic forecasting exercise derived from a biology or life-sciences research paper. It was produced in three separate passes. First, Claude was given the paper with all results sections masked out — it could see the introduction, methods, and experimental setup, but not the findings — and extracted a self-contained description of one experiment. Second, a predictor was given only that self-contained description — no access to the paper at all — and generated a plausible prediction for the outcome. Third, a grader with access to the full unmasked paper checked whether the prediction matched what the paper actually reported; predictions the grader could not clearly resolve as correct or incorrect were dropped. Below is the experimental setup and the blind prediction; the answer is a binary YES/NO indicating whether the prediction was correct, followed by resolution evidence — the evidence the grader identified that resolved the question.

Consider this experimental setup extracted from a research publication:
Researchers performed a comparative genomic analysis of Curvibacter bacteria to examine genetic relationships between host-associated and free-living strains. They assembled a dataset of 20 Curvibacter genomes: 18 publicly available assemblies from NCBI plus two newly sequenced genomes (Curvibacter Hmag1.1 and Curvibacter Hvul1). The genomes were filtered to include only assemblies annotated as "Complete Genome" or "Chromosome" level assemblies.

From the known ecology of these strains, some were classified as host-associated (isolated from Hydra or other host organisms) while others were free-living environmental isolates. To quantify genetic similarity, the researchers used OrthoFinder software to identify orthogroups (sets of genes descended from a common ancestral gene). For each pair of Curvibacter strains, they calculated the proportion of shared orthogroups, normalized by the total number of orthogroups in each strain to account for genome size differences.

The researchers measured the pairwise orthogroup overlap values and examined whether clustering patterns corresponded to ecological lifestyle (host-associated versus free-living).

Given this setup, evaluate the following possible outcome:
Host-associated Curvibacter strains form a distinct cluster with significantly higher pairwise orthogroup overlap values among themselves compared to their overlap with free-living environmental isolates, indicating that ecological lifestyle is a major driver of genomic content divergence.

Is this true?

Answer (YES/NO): YES